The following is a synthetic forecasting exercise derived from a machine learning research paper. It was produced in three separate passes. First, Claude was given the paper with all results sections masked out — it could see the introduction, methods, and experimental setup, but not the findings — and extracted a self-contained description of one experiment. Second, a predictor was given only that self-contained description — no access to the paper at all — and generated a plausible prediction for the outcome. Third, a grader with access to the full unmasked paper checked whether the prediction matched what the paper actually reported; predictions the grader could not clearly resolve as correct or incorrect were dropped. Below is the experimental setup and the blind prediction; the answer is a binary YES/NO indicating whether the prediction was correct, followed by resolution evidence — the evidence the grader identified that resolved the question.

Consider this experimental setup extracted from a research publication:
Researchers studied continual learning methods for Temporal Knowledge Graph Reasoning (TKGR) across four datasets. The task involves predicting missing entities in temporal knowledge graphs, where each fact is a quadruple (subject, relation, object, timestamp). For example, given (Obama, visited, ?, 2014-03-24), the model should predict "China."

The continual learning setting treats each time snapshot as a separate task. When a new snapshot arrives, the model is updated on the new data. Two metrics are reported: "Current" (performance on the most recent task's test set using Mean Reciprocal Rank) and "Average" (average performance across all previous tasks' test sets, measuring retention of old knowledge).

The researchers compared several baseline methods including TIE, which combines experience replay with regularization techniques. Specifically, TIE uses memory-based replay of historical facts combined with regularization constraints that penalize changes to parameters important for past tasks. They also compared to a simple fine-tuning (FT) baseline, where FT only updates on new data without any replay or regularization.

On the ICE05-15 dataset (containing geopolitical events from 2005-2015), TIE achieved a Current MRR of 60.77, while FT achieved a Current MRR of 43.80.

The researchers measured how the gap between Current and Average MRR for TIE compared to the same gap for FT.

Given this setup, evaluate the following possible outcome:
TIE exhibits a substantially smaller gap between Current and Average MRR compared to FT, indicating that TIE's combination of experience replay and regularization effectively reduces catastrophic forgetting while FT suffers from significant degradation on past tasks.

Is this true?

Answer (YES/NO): NO